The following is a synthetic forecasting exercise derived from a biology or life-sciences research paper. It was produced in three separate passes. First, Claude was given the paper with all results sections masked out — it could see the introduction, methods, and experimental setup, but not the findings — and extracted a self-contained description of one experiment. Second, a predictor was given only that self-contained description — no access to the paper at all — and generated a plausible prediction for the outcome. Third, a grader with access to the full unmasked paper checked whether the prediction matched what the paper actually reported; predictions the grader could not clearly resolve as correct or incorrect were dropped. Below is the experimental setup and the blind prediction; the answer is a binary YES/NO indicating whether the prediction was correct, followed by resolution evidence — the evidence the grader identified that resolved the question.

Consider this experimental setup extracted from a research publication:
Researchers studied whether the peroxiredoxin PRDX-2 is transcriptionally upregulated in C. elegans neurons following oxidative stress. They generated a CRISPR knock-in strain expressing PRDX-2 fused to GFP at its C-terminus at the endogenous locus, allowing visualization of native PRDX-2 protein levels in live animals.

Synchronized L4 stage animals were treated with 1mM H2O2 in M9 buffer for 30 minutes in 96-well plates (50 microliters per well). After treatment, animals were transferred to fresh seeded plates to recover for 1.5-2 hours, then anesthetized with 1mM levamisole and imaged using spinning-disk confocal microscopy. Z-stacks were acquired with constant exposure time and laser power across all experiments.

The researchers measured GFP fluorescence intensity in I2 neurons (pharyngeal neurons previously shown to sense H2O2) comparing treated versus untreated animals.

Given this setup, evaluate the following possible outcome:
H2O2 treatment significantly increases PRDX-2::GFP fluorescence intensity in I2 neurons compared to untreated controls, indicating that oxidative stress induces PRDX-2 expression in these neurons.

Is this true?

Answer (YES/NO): NO